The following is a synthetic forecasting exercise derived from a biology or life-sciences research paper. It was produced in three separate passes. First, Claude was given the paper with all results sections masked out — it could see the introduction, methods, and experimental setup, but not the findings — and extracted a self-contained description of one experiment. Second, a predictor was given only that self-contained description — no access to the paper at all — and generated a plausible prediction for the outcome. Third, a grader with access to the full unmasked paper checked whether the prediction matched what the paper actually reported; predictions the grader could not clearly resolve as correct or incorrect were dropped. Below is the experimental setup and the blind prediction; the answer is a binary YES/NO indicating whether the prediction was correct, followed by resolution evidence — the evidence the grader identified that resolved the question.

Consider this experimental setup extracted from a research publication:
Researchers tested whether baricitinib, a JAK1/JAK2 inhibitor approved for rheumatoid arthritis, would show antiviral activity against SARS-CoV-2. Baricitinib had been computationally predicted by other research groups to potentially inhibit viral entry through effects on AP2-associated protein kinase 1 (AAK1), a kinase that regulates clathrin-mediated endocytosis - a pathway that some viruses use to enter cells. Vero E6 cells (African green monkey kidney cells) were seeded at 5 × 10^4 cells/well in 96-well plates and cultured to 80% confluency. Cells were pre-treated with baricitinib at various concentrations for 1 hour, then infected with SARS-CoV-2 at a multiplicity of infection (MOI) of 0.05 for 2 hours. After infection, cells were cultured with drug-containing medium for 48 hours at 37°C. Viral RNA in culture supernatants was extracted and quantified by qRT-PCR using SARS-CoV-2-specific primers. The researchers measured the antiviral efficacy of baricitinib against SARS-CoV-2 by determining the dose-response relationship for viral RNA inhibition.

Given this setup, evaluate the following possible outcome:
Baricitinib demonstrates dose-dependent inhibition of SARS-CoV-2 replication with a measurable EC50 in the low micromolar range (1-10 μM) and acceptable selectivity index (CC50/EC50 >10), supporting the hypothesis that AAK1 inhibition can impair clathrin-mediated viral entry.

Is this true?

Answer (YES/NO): NO